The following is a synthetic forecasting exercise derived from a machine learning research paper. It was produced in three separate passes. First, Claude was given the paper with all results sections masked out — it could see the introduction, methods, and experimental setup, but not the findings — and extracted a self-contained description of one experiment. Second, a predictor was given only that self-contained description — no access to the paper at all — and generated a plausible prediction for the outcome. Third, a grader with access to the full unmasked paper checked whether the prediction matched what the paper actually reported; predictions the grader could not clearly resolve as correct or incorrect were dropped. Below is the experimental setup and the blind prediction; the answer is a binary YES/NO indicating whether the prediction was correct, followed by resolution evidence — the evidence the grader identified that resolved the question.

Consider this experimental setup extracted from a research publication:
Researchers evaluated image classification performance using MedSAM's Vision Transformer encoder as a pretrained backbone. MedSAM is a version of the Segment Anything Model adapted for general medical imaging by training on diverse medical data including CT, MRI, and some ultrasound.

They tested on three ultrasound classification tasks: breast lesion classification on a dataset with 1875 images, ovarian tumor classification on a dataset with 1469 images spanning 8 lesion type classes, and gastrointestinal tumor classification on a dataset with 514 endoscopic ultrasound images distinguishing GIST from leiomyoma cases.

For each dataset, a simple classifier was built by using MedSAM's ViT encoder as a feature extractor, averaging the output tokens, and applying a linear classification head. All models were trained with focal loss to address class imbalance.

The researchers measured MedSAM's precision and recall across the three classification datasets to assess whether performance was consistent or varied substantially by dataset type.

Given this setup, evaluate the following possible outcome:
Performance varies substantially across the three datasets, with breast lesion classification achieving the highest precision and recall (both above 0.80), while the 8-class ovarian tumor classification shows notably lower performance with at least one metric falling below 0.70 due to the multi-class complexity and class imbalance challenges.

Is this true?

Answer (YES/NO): YES